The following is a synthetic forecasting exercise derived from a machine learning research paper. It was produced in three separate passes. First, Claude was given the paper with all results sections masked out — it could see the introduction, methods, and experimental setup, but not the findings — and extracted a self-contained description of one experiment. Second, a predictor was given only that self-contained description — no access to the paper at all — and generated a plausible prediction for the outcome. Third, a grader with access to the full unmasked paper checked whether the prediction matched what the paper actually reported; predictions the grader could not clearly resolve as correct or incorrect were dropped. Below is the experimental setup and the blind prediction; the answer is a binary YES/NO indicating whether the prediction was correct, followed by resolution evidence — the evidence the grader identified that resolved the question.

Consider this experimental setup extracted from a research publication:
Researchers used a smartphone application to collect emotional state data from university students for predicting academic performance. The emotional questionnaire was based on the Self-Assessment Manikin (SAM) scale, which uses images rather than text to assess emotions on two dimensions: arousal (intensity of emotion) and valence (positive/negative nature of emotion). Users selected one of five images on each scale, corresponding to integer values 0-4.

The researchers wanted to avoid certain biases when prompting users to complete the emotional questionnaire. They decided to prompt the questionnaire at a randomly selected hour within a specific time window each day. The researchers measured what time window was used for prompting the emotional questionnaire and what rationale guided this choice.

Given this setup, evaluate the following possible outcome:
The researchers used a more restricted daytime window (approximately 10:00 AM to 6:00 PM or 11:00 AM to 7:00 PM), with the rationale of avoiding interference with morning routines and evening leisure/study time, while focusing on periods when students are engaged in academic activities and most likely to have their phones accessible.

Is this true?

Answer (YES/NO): NO